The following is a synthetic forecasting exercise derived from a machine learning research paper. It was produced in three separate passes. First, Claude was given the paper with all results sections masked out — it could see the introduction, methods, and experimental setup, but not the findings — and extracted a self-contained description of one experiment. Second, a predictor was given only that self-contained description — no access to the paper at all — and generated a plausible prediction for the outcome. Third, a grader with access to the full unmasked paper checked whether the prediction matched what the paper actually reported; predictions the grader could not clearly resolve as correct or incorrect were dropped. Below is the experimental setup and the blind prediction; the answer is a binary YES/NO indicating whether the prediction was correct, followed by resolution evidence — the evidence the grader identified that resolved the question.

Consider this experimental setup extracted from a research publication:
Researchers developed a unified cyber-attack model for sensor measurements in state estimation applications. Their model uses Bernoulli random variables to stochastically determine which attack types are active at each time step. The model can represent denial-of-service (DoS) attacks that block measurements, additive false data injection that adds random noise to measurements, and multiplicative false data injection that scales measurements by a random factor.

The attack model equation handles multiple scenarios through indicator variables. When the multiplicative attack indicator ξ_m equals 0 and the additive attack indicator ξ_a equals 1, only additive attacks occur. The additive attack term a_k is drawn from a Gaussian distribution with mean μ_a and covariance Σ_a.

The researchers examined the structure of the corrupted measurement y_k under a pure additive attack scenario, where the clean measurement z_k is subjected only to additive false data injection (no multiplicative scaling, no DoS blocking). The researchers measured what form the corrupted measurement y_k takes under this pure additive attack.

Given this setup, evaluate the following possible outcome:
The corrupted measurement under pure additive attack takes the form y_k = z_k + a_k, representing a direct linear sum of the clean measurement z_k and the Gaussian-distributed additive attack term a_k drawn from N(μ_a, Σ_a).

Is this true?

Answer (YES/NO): YES